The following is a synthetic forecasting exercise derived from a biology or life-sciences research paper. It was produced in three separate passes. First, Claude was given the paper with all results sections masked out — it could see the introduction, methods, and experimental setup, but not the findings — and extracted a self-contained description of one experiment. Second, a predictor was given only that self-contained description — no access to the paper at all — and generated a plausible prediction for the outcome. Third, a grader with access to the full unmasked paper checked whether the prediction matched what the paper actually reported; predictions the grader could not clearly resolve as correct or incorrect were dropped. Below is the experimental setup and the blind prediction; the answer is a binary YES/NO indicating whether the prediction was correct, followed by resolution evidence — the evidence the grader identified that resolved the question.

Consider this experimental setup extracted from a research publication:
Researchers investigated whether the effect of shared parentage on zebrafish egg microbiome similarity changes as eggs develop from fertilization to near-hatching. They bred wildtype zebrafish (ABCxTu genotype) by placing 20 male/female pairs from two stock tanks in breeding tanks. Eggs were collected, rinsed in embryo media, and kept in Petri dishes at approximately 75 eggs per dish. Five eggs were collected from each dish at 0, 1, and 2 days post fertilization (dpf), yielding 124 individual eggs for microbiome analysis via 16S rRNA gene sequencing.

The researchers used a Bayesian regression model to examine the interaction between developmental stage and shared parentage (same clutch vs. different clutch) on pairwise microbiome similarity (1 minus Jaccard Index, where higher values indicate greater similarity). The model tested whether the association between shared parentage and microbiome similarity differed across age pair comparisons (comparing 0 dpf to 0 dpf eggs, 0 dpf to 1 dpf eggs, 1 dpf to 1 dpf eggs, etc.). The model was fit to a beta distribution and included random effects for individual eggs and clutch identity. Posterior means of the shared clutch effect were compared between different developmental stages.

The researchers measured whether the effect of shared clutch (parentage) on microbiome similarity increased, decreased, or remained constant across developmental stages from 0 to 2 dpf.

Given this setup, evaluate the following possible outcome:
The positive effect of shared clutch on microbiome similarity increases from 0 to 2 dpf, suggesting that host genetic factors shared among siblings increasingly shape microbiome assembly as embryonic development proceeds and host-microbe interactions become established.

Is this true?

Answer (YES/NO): NO